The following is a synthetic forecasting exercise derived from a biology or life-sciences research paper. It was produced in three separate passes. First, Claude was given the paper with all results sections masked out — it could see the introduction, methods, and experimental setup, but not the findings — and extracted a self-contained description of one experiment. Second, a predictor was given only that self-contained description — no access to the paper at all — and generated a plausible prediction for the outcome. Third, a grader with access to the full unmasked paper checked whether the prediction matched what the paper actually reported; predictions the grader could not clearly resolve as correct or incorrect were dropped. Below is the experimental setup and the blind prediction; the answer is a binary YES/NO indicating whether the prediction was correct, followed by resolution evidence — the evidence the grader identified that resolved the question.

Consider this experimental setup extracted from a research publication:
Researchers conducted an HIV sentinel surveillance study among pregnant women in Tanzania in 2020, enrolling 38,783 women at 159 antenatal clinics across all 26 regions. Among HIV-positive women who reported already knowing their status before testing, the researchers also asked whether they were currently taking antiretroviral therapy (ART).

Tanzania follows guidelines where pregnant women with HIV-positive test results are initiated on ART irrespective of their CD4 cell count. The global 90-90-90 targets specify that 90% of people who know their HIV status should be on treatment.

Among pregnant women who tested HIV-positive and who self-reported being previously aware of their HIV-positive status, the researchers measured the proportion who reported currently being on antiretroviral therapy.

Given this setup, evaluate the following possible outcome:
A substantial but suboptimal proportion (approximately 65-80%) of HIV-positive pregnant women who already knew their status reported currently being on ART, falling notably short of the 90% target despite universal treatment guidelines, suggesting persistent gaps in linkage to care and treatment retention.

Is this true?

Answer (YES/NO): NO